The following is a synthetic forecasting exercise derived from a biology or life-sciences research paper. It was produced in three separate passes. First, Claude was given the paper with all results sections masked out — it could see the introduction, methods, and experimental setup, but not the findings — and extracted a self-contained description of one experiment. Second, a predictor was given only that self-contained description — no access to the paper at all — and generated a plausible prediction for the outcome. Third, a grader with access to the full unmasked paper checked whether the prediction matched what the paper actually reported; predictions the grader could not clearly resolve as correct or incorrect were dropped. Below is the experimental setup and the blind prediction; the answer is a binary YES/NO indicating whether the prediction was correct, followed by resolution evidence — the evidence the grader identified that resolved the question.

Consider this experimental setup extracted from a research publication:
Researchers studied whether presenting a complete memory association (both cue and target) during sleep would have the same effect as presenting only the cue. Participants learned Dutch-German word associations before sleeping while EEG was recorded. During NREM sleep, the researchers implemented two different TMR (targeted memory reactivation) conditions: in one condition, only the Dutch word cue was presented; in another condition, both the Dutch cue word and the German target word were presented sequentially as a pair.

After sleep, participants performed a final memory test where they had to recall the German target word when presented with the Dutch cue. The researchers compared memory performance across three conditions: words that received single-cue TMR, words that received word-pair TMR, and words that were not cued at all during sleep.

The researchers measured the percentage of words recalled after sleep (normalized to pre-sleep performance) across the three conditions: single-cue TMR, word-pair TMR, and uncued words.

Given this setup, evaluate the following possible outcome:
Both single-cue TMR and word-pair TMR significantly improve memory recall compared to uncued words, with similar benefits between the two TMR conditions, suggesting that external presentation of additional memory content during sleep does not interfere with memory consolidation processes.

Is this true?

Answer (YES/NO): NO